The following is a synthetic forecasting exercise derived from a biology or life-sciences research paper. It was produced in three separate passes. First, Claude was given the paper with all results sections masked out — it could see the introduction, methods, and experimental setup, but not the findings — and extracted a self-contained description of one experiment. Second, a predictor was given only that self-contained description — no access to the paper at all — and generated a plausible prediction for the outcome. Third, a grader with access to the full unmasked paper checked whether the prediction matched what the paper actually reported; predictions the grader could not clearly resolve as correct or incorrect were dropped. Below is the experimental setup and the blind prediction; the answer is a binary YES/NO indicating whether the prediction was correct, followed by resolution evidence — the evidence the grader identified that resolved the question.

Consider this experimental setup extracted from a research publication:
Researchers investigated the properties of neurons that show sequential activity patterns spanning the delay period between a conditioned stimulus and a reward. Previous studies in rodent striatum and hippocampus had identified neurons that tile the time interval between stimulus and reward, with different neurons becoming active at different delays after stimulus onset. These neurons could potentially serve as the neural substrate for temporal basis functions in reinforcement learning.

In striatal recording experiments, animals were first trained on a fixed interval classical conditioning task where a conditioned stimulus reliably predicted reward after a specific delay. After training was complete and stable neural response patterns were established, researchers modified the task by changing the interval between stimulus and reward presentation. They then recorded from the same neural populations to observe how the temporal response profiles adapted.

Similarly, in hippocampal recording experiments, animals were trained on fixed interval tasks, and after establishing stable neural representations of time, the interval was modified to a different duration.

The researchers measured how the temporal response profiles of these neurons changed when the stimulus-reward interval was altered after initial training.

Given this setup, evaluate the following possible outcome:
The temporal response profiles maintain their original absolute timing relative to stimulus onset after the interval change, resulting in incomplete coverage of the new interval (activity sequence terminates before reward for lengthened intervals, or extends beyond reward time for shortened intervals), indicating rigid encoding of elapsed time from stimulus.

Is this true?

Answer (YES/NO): NO